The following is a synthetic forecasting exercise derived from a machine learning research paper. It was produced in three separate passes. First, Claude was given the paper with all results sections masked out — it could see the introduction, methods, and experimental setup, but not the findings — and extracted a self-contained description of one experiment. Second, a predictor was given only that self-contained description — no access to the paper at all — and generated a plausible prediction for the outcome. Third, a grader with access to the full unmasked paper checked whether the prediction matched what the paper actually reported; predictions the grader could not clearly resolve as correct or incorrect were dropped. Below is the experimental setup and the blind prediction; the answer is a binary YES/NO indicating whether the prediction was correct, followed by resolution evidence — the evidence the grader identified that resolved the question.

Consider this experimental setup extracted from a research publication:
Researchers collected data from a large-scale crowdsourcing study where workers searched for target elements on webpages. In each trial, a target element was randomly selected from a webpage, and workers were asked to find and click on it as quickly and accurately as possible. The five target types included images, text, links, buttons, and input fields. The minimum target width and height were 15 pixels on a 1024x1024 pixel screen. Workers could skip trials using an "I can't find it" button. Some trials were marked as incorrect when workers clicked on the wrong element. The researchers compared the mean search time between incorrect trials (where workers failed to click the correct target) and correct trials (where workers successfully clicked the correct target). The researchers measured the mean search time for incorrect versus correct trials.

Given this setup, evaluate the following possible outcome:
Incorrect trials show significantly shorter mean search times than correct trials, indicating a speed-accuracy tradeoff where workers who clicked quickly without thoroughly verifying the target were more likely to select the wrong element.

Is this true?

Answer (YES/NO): NO